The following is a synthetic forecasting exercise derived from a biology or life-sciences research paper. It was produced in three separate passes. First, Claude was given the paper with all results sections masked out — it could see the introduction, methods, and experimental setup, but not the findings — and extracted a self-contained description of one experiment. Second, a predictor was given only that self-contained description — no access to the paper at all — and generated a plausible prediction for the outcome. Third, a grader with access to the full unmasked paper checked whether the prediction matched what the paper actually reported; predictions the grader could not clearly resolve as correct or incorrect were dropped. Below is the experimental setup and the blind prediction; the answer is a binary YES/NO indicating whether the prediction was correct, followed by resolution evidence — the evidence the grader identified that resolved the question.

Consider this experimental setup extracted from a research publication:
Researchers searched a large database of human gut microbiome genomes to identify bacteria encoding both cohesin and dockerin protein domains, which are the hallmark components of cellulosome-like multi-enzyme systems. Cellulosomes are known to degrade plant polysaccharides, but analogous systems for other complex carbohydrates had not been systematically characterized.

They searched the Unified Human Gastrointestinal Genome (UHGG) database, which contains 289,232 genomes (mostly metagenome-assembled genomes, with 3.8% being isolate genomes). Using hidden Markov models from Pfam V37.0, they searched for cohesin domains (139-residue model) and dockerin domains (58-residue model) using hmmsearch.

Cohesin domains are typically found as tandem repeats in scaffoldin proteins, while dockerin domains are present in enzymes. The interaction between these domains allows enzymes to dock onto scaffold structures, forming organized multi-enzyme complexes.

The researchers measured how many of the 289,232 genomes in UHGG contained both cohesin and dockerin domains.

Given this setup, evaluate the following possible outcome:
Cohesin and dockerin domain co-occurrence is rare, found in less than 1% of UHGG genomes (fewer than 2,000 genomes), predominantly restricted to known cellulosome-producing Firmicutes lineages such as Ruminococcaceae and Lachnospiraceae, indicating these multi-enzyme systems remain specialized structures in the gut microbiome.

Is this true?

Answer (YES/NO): NO